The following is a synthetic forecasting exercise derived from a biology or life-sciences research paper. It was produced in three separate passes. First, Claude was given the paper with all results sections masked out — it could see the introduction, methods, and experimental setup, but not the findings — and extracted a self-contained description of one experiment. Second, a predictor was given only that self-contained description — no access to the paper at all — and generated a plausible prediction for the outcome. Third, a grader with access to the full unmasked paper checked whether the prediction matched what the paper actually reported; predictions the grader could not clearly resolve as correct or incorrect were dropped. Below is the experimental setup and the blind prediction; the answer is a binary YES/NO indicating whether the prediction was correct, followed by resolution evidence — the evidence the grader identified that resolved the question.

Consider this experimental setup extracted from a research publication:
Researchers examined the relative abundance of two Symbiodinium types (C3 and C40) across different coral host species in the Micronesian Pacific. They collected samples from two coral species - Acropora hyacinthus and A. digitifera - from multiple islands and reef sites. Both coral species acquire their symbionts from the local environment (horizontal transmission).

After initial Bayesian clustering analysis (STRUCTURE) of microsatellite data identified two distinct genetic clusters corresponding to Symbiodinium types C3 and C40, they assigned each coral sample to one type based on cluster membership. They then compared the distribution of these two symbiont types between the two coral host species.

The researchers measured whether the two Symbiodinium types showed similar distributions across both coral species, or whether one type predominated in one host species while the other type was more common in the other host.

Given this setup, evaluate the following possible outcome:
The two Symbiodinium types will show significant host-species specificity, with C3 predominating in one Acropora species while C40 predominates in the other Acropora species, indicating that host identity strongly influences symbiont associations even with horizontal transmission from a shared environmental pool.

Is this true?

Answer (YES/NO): NO